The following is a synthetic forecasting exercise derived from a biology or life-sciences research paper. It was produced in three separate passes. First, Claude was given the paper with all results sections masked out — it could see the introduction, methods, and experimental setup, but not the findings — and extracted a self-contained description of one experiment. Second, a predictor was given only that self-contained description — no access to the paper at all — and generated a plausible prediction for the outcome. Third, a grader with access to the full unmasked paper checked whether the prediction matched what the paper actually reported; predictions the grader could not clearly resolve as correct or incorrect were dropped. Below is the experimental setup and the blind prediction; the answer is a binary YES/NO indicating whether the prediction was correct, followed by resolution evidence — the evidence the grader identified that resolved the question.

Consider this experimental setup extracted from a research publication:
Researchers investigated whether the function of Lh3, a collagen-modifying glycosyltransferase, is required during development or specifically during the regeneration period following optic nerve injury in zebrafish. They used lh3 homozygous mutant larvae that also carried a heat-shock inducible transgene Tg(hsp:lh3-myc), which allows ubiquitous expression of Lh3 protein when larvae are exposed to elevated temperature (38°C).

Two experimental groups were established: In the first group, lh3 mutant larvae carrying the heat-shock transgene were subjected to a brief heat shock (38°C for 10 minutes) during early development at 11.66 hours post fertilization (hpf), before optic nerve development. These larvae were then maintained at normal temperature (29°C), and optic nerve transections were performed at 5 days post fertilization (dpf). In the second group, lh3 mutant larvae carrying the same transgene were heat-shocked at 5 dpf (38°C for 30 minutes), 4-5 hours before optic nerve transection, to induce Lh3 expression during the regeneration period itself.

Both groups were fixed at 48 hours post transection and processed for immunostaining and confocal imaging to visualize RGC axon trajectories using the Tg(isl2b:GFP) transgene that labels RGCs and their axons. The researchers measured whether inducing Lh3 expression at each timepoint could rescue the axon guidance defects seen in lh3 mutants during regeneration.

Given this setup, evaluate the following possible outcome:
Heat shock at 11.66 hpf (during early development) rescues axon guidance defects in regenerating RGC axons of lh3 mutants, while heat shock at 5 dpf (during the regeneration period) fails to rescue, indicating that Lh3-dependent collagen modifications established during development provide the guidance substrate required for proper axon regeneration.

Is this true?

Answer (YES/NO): NO